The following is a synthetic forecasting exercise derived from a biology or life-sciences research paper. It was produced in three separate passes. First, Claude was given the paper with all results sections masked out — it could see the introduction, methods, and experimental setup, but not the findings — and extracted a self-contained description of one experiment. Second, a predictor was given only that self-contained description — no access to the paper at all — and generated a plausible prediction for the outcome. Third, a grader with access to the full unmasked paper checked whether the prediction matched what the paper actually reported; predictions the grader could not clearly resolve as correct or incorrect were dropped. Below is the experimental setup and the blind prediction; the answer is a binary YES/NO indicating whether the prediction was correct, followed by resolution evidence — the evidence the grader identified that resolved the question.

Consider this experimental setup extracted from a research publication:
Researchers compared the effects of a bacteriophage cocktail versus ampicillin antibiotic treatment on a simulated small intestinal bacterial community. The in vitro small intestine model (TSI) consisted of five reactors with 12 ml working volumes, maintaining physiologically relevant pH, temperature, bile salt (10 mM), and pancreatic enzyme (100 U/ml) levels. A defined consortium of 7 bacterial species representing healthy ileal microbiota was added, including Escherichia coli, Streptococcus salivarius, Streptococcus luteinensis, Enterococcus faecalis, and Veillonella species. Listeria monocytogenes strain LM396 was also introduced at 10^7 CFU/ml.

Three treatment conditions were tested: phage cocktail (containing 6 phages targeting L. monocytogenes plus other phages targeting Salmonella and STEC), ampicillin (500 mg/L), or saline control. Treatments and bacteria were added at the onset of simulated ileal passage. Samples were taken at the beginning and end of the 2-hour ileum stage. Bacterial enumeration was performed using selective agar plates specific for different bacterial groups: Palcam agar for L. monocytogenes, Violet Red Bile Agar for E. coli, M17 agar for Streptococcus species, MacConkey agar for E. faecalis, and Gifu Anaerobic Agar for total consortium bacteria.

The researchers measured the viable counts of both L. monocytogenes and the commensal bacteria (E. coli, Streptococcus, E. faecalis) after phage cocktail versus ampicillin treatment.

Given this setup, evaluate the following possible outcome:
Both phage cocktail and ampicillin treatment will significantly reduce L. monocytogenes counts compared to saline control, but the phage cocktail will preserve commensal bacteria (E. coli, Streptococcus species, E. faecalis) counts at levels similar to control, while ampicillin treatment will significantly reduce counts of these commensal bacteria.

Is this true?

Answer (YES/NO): YES